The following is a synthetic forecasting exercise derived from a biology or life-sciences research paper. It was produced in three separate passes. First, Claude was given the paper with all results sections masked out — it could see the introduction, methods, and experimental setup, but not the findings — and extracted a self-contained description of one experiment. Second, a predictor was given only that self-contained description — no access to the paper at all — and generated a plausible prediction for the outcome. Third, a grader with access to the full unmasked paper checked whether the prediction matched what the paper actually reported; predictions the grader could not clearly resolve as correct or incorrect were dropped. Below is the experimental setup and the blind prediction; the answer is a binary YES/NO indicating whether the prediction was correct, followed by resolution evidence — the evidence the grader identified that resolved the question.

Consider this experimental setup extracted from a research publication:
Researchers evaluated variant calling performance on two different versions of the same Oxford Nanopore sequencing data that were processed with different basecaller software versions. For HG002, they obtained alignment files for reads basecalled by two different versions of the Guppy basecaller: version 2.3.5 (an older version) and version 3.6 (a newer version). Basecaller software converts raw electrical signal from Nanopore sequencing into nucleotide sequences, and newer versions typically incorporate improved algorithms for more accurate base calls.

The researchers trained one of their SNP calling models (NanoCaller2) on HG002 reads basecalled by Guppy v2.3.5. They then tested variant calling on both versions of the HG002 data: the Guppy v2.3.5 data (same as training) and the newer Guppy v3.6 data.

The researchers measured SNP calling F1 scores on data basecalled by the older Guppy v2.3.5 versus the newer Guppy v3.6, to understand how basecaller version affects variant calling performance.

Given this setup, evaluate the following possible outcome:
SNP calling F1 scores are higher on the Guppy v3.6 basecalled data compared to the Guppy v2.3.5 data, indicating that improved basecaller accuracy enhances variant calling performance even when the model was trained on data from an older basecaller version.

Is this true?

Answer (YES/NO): YES